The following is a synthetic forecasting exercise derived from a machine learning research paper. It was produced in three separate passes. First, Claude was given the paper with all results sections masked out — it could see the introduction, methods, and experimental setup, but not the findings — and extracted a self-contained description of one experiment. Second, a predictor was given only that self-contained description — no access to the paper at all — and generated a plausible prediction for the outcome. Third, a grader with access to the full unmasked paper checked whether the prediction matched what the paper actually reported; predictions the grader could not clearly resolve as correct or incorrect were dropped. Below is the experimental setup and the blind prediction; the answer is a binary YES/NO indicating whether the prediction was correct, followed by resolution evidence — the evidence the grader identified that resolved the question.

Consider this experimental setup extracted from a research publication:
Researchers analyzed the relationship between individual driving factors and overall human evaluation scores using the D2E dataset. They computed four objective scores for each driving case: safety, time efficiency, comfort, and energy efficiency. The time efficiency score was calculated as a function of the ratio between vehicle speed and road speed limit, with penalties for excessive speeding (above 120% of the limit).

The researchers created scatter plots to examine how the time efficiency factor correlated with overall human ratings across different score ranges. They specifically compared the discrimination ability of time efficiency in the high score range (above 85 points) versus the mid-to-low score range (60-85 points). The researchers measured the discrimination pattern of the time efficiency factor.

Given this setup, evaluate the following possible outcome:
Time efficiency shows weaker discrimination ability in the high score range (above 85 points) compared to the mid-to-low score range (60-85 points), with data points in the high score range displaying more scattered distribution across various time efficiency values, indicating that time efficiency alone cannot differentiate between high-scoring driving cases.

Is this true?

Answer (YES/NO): YES